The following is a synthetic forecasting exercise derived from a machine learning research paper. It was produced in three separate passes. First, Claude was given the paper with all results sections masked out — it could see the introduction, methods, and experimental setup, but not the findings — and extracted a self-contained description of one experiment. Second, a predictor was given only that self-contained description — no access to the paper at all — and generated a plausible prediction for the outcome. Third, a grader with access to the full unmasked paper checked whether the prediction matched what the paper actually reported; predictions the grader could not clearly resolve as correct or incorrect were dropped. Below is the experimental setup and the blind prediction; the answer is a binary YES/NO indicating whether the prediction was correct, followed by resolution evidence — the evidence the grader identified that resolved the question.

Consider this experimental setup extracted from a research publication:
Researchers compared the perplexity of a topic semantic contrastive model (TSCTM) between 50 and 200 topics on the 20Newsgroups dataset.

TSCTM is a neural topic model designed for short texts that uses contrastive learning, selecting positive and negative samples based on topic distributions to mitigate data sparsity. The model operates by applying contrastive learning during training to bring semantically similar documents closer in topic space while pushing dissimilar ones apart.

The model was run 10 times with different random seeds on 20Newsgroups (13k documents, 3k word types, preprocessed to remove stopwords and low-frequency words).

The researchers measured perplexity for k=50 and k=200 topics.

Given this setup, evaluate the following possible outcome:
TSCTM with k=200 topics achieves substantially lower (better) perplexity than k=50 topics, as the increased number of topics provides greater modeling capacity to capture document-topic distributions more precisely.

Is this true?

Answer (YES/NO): NO